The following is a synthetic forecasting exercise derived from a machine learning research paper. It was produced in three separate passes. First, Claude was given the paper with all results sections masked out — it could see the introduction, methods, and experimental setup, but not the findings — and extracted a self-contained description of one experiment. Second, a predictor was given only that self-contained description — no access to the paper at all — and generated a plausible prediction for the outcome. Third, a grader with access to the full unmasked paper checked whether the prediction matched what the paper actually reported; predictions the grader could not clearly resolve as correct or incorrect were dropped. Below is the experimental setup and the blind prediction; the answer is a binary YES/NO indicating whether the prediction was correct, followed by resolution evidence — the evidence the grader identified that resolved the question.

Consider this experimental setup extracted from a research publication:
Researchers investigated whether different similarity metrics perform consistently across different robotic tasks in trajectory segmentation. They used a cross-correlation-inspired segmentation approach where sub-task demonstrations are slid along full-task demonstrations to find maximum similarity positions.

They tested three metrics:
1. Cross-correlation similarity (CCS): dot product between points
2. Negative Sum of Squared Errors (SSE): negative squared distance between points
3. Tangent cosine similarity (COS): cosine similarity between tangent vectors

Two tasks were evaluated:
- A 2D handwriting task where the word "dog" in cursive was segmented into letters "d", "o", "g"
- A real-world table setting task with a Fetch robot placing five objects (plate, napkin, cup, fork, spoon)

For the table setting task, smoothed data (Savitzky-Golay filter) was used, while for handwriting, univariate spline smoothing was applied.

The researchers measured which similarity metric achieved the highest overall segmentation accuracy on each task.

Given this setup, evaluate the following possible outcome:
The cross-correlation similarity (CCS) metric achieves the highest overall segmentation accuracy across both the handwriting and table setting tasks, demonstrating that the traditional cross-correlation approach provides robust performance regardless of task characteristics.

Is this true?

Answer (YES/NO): NO